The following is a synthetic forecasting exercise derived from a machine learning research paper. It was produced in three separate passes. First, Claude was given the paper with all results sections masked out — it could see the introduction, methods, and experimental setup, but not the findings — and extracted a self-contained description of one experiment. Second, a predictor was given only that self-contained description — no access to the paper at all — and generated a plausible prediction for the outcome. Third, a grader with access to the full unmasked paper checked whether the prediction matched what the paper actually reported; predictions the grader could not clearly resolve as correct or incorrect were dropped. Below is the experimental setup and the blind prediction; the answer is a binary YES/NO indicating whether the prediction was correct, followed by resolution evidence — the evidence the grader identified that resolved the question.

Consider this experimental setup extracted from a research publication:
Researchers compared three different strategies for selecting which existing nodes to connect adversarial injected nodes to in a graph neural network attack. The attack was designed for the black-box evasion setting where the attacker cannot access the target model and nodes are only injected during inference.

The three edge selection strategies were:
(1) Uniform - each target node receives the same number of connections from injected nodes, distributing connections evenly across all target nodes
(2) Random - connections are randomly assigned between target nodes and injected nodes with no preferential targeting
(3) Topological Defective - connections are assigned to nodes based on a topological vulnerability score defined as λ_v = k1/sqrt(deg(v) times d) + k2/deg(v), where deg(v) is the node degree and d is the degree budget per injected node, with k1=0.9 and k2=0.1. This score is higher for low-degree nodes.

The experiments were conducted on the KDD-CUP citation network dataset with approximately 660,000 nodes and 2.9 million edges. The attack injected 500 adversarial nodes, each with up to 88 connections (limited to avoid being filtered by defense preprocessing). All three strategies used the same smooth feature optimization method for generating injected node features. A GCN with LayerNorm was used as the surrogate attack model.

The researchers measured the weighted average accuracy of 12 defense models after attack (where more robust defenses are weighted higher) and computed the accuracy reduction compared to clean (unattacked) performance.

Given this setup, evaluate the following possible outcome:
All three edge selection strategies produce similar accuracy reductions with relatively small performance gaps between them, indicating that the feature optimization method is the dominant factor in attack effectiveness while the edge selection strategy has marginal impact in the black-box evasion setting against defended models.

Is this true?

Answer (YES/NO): NO